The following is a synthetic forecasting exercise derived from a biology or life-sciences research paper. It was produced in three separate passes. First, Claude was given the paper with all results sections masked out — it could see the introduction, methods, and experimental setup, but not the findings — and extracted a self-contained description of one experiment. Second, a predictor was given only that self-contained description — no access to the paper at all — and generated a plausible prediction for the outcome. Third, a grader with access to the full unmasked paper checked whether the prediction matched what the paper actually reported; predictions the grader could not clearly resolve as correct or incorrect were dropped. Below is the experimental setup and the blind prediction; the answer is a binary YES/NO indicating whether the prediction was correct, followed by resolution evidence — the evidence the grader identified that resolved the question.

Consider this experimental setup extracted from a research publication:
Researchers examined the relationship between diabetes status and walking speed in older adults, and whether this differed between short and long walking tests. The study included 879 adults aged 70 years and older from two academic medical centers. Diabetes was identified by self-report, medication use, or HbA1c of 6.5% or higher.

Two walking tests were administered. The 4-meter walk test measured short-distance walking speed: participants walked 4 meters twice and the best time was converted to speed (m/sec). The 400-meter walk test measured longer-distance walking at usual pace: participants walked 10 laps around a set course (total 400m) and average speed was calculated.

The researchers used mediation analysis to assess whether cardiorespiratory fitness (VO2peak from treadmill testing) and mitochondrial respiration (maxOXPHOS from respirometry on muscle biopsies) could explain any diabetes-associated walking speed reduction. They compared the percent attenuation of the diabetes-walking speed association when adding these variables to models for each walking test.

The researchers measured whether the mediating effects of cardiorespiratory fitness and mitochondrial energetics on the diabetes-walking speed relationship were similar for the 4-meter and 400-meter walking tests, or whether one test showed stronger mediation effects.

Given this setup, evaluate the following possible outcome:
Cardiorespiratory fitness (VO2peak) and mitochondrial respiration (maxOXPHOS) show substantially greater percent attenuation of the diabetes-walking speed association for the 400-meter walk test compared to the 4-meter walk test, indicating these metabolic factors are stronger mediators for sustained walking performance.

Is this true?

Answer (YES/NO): NO